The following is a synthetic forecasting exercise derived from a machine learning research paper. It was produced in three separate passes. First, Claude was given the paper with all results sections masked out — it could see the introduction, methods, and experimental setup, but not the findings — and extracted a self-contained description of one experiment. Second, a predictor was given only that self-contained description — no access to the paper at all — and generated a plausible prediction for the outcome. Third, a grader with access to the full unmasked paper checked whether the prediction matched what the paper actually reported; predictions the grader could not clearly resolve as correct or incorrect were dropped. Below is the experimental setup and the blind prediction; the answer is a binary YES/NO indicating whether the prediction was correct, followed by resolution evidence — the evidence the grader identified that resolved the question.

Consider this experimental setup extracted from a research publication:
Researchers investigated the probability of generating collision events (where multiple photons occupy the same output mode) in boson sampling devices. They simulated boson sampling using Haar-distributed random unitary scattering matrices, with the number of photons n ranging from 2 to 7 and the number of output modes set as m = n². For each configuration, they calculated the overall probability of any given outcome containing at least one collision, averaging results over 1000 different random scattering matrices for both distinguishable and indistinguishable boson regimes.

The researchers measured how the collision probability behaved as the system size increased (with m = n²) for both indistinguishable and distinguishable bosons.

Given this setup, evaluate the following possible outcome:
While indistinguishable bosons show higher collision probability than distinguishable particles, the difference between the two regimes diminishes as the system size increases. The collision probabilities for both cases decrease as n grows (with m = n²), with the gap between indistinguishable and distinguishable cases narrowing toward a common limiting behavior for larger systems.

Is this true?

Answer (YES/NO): NO